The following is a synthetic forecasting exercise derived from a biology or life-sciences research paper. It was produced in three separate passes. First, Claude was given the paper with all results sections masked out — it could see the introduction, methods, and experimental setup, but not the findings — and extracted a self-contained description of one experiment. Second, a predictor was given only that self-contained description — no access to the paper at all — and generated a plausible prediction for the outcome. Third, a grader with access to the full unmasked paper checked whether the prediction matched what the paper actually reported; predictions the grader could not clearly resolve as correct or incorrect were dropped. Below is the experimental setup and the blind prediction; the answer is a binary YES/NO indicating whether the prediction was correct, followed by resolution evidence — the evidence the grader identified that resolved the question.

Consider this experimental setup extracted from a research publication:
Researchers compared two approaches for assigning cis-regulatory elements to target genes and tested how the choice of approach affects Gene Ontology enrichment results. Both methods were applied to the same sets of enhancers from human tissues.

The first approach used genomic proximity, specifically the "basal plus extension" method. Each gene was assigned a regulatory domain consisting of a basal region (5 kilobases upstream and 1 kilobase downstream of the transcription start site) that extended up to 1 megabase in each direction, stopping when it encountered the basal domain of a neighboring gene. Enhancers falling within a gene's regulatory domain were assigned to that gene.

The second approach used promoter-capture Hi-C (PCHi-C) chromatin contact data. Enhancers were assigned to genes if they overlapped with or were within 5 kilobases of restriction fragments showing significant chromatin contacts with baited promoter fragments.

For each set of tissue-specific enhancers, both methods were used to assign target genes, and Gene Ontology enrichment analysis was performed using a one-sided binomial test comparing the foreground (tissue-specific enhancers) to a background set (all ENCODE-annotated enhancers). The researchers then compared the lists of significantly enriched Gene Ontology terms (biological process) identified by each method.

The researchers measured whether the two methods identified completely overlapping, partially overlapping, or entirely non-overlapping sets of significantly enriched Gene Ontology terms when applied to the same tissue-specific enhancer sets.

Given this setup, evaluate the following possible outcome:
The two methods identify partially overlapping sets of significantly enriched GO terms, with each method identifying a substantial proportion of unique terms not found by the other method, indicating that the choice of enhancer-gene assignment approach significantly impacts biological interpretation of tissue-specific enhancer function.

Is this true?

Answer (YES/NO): YES